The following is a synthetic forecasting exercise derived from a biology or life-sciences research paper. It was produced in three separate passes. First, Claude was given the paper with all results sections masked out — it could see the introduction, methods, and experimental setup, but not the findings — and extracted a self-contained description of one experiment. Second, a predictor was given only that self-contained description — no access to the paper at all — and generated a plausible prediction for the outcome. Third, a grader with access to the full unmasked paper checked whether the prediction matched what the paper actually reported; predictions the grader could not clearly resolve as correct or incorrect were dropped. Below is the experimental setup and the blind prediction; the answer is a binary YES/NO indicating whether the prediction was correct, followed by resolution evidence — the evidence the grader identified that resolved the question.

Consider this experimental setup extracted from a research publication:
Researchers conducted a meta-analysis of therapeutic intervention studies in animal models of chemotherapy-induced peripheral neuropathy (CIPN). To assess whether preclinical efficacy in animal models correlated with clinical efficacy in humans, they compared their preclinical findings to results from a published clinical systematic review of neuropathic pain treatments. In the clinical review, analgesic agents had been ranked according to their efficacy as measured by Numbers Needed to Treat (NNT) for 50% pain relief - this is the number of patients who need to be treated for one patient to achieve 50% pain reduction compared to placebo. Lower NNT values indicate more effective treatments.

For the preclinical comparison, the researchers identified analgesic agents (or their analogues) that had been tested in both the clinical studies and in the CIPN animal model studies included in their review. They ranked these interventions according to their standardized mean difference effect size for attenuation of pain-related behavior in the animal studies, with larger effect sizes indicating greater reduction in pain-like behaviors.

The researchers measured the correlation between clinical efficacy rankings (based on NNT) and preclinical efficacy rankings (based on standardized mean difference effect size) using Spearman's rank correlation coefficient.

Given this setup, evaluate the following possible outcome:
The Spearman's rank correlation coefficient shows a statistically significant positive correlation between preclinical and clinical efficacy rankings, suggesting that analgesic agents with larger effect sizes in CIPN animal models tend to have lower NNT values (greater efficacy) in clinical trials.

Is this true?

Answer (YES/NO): NO